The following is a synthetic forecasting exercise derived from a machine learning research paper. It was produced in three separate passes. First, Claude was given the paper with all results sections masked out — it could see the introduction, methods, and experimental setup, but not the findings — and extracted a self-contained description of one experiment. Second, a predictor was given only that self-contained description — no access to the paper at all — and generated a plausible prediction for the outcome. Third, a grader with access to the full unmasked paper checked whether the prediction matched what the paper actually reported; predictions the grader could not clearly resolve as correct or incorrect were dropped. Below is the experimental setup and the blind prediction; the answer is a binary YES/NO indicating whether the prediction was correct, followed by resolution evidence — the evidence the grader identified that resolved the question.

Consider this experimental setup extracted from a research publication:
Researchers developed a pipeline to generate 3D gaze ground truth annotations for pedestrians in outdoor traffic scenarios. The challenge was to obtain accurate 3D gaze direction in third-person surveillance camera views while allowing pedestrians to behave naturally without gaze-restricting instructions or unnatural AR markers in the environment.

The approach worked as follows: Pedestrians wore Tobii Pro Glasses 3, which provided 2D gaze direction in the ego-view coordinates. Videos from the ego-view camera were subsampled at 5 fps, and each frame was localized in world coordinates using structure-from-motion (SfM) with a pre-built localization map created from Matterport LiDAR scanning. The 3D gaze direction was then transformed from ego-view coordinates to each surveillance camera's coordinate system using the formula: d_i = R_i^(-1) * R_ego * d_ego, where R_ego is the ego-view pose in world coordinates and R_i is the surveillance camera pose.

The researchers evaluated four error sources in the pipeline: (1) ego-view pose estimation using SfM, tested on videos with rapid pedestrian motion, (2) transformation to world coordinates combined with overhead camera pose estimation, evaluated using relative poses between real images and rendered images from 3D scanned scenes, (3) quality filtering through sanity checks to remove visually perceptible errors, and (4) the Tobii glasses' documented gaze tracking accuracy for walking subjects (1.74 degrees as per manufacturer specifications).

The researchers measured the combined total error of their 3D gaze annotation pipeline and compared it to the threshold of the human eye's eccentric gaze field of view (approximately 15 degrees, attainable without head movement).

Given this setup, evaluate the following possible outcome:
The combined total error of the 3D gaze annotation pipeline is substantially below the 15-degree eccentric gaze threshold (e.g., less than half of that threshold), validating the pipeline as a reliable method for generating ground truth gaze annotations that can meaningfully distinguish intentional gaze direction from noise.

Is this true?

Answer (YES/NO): YES